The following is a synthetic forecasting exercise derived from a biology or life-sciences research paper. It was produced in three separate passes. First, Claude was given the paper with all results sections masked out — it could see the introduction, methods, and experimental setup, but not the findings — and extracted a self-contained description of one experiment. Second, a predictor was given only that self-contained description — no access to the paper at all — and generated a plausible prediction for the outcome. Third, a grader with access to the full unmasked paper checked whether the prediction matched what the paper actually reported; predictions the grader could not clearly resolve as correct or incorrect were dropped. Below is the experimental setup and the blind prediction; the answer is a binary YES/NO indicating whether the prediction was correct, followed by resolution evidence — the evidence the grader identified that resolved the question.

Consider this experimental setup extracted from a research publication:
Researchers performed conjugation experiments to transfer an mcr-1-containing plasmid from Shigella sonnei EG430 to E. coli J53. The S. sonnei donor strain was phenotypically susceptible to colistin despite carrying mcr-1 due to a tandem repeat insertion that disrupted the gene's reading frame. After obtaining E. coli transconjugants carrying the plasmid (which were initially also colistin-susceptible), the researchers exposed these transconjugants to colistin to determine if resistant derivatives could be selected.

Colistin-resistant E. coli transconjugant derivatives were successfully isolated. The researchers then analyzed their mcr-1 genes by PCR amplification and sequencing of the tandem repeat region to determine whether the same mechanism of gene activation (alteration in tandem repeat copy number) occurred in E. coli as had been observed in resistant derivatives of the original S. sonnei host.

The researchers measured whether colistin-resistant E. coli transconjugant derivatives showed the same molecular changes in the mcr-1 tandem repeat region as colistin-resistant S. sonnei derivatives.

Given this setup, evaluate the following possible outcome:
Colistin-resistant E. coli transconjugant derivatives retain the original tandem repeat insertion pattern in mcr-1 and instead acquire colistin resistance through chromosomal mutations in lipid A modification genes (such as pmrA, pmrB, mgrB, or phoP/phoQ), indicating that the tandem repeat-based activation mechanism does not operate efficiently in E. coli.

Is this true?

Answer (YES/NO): NO